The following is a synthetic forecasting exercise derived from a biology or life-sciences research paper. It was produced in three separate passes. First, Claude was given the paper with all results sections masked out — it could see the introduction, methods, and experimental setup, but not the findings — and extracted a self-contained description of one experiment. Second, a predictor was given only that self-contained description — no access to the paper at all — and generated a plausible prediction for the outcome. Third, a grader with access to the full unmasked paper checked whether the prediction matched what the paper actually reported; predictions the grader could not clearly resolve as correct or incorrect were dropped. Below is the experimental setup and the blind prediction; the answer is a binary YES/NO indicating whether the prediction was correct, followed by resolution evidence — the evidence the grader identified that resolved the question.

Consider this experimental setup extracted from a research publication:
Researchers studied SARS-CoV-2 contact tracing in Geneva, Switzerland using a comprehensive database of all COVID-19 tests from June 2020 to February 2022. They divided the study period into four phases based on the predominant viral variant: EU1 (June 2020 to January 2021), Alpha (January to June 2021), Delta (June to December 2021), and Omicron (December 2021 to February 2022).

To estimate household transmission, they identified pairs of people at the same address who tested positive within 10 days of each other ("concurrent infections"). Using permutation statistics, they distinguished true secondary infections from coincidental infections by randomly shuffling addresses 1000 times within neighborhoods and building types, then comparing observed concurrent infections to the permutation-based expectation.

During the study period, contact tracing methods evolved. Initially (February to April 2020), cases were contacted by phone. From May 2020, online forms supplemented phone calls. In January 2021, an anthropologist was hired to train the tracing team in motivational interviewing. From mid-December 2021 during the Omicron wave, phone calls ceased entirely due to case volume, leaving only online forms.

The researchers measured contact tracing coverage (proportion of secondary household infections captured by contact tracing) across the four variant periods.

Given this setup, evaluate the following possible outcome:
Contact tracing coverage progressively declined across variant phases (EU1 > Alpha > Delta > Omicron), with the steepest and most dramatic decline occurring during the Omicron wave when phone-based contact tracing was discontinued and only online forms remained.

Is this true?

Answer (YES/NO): NO